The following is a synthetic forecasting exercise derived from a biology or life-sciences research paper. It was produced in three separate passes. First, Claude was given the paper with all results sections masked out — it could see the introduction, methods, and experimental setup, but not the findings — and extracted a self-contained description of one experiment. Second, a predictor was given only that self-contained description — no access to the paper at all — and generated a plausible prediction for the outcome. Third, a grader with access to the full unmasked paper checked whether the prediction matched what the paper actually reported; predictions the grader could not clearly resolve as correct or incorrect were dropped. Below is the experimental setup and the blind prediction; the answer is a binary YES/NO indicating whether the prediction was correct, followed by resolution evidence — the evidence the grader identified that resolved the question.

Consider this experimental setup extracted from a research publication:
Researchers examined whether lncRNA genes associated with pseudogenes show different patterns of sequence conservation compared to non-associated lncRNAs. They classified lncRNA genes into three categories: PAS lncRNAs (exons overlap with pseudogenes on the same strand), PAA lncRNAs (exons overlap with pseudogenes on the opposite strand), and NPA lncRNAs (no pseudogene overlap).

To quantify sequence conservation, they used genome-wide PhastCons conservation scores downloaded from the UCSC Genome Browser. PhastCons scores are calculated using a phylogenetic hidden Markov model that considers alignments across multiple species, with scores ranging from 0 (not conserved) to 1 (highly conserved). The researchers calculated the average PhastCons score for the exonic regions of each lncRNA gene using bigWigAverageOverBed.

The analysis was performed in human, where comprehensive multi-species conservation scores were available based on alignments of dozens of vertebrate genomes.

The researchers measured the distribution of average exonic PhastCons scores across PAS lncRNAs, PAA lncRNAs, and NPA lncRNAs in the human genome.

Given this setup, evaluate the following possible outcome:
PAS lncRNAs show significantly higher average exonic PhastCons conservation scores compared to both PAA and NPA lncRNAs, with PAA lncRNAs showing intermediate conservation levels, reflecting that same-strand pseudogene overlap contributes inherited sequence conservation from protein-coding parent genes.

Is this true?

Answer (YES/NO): NO